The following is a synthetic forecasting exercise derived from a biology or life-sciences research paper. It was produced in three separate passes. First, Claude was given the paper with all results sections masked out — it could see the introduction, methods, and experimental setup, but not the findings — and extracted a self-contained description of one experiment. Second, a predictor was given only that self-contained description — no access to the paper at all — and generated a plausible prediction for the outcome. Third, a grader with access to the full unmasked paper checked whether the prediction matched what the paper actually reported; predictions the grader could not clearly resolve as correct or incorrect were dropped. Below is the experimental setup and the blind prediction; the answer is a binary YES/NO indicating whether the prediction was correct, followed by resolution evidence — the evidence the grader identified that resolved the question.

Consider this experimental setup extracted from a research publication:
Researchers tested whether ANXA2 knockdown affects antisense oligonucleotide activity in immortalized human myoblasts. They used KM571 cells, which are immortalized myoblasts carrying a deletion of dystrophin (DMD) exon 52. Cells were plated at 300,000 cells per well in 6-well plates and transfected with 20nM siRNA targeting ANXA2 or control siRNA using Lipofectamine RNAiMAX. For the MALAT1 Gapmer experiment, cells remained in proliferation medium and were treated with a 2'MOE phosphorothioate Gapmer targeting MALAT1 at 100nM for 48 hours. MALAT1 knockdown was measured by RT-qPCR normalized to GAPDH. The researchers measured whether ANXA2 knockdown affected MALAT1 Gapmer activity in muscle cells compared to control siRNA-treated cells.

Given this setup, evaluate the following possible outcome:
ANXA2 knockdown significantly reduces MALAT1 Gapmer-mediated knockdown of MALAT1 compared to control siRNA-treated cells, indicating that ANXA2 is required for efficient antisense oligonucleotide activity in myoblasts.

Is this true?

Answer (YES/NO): NO